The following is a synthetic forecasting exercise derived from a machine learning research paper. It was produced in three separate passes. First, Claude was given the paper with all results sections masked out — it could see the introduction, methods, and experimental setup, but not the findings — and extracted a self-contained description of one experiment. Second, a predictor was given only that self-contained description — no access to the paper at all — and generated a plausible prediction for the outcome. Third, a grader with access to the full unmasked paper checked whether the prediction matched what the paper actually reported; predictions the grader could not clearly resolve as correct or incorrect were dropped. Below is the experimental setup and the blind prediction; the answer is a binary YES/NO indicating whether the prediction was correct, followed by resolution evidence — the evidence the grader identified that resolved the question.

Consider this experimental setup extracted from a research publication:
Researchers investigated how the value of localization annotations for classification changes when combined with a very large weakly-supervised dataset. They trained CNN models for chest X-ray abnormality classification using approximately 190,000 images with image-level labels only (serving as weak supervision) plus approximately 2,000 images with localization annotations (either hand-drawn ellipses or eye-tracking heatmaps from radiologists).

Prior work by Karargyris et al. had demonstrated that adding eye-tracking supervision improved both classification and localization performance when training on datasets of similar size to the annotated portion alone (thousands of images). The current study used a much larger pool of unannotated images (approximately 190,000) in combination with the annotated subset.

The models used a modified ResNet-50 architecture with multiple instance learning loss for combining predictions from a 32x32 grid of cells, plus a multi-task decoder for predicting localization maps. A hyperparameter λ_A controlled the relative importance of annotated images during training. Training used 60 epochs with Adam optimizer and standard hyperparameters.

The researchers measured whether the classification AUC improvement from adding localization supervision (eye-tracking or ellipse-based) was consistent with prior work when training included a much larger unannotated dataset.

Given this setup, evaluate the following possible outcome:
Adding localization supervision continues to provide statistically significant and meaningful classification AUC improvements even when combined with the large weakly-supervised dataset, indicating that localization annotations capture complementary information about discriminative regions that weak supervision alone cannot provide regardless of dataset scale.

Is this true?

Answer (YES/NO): NO